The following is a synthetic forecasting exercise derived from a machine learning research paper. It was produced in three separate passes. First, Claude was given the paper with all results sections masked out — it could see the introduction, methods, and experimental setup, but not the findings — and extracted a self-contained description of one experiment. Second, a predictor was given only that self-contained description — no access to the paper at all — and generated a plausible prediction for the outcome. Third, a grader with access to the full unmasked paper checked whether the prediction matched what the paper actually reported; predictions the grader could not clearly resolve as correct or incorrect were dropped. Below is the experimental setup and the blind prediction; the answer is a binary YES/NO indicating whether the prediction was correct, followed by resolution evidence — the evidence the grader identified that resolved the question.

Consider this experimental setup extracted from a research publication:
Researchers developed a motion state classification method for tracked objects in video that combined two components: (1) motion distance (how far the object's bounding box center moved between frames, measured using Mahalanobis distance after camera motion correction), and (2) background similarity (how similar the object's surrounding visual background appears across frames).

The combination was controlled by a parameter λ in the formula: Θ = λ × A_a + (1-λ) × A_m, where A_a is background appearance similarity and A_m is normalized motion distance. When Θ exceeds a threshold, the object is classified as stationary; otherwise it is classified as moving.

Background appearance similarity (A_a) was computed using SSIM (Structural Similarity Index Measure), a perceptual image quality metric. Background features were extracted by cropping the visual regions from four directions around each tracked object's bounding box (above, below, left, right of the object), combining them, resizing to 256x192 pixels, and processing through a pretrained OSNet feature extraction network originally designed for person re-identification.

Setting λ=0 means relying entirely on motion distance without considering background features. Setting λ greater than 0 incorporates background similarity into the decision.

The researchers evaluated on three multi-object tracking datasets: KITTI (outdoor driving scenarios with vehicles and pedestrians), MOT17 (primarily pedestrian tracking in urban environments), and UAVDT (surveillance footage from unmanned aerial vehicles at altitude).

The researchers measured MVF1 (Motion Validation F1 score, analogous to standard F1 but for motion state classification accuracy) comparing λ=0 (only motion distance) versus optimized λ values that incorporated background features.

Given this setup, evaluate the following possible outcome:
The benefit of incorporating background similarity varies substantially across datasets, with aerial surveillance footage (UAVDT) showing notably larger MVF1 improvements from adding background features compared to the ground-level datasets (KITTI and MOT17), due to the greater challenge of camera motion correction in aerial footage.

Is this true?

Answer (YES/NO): NO